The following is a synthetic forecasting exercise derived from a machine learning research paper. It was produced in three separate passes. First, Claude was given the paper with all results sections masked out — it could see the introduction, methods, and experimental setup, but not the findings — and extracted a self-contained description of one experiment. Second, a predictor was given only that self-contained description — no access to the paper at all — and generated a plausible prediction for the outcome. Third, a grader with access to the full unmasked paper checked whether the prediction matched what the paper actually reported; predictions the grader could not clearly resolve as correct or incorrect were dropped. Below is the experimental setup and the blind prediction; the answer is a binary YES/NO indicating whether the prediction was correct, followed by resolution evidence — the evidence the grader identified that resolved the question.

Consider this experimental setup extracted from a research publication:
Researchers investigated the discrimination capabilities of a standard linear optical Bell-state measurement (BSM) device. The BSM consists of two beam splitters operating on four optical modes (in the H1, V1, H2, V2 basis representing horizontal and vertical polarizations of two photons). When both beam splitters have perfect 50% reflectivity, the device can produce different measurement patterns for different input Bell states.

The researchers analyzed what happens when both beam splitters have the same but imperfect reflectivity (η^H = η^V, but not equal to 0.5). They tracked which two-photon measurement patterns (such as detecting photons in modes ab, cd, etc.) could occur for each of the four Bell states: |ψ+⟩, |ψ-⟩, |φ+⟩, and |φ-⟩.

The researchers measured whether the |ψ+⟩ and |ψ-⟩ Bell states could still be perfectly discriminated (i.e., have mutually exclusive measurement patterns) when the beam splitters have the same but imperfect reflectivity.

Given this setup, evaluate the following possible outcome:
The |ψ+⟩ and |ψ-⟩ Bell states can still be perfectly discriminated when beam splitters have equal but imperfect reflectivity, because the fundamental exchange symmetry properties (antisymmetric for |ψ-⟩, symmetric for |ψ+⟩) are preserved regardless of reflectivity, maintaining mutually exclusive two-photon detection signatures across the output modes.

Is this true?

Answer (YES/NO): NO